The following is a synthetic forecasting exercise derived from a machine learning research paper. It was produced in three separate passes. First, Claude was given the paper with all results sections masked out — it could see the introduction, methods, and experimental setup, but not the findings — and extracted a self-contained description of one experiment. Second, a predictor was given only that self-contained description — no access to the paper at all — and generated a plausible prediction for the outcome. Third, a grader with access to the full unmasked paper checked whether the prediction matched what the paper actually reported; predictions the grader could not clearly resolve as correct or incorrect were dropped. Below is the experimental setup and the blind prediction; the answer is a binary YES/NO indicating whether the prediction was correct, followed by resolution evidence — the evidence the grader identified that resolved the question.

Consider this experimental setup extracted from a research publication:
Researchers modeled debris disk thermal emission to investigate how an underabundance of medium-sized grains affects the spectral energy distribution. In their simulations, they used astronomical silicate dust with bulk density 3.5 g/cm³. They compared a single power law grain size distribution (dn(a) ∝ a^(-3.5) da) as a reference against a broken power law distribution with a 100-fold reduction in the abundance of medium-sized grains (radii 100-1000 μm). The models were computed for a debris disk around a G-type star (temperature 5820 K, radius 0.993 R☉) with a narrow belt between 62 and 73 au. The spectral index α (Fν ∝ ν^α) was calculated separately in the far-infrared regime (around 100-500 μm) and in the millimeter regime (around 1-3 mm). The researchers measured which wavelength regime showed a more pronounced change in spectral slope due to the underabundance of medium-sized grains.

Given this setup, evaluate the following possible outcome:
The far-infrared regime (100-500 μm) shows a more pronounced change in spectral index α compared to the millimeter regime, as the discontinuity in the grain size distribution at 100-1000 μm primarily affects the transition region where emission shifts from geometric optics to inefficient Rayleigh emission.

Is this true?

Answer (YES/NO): NO